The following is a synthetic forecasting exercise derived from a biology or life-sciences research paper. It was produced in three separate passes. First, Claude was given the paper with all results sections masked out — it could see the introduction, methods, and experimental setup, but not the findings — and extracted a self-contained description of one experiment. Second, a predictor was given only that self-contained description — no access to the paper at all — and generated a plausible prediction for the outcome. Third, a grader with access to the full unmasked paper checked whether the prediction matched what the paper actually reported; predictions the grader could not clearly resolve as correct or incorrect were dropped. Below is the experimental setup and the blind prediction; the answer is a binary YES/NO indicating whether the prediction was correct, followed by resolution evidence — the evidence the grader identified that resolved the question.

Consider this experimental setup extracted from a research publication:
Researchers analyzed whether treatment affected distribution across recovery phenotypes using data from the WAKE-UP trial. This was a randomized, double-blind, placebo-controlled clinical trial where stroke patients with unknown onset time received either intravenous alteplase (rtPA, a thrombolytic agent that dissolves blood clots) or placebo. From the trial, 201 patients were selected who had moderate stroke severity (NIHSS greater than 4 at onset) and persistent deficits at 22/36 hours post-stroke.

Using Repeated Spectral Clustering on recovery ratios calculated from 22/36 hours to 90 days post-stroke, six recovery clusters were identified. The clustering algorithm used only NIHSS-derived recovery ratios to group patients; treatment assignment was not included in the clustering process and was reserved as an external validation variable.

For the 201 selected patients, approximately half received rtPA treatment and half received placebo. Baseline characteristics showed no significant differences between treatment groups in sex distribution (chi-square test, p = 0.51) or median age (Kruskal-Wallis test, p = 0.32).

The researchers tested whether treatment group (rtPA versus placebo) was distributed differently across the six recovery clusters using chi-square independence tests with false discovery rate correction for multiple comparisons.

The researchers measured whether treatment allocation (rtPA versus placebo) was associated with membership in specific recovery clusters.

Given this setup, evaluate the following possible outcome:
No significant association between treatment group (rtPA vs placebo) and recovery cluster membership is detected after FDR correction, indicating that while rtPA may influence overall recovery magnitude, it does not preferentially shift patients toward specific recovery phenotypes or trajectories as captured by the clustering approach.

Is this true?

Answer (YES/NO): YES